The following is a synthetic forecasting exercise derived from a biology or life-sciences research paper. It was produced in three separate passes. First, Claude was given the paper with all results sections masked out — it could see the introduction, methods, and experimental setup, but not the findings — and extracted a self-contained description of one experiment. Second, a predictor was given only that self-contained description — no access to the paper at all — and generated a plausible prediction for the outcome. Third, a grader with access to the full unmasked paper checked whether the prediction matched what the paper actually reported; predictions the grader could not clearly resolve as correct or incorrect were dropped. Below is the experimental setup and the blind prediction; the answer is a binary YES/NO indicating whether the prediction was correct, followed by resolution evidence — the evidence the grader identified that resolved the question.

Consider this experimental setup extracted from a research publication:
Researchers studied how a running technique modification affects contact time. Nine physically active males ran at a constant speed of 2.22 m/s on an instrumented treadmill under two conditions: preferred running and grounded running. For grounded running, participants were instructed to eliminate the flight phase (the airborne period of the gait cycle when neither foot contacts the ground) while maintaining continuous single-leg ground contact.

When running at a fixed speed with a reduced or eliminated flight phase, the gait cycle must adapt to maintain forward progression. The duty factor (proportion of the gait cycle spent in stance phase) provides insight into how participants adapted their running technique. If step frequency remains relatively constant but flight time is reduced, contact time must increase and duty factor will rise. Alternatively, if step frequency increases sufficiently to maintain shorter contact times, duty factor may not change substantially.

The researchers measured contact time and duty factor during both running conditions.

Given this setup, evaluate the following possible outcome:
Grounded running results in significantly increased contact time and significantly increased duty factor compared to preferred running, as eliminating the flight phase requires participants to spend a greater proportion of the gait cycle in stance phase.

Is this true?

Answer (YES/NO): NO